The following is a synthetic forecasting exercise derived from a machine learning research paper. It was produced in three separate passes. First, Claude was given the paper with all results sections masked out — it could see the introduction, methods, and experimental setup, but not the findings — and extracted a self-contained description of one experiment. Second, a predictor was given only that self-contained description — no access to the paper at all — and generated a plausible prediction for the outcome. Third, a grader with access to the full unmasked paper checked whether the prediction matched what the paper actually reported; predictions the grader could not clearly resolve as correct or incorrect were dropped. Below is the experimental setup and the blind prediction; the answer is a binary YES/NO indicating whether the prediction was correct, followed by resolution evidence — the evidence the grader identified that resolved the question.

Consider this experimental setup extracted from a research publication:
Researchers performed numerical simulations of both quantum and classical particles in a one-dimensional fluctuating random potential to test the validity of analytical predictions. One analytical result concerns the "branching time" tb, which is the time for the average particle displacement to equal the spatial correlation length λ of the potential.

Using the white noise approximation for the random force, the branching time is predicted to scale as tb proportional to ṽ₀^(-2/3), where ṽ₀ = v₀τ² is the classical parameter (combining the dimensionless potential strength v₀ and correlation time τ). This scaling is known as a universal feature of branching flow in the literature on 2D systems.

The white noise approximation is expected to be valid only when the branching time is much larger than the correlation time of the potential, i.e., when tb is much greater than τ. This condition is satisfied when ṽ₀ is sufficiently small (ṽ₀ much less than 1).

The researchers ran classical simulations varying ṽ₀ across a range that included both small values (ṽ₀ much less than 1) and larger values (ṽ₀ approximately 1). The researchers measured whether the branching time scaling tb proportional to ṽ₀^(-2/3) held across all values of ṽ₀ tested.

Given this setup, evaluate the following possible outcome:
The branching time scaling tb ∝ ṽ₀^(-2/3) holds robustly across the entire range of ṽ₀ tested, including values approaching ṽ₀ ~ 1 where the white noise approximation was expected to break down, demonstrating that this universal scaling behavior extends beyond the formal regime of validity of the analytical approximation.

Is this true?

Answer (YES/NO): NO